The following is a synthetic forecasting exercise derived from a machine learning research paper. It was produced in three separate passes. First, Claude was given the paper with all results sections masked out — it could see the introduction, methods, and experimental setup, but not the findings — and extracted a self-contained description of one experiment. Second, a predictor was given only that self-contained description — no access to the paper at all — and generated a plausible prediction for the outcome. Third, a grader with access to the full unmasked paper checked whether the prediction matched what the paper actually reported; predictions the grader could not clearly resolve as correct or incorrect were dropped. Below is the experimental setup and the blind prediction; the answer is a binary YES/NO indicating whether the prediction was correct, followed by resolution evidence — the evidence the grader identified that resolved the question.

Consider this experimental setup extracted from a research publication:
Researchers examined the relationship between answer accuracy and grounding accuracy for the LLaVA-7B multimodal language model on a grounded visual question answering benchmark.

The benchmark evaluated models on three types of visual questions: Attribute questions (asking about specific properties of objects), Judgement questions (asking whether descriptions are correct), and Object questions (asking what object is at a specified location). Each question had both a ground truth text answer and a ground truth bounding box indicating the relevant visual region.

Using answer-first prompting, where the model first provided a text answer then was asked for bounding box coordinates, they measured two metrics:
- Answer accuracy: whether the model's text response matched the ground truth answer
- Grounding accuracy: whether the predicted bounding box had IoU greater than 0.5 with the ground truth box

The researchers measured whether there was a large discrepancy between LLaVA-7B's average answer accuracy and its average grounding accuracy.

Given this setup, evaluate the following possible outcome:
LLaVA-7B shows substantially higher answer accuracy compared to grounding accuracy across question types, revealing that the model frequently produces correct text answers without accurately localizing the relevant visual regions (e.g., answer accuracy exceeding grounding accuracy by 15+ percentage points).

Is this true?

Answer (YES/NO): YES